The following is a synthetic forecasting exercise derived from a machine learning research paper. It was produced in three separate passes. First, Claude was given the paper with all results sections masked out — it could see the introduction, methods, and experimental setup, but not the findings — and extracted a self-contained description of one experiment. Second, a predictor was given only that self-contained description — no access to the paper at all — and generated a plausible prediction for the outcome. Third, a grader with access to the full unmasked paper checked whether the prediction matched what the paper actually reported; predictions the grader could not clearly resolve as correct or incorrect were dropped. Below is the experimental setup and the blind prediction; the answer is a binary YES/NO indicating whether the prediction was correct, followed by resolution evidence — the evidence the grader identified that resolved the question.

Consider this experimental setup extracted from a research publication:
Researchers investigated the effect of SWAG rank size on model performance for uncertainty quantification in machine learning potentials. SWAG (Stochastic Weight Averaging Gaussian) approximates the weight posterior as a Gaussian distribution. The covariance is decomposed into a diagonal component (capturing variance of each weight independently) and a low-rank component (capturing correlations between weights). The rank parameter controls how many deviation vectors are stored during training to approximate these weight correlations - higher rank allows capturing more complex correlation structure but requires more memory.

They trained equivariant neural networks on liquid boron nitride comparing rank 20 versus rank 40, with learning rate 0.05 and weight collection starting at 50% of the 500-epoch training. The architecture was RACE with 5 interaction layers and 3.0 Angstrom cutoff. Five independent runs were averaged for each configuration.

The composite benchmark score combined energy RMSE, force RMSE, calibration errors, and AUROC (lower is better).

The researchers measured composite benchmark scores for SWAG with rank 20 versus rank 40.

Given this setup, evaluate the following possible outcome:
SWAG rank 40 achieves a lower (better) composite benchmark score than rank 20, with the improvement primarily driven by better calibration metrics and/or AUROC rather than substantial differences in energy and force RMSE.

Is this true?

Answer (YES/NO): YES